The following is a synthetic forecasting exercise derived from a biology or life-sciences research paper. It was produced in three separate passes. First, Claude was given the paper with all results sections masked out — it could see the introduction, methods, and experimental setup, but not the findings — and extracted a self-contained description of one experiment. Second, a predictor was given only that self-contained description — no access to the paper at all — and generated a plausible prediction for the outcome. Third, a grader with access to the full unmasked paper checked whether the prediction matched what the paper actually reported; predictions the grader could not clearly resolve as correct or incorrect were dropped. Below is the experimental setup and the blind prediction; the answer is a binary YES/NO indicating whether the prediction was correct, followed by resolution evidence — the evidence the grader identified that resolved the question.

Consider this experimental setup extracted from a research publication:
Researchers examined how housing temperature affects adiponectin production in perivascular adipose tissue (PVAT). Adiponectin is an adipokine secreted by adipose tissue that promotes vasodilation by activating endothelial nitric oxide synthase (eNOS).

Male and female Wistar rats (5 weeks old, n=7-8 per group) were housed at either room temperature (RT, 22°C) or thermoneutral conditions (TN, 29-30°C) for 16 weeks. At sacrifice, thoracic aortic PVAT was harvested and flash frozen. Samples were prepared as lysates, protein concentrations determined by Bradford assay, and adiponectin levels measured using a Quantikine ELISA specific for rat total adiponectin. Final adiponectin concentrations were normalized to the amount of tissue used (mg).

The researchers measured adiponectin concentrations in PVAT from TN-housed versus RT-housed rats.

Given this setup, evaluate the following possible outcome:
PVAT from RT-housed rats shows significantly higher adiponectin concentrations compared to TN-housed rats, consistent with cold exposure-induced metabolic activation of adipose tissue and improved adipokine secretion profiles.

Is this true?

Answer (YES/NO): YES